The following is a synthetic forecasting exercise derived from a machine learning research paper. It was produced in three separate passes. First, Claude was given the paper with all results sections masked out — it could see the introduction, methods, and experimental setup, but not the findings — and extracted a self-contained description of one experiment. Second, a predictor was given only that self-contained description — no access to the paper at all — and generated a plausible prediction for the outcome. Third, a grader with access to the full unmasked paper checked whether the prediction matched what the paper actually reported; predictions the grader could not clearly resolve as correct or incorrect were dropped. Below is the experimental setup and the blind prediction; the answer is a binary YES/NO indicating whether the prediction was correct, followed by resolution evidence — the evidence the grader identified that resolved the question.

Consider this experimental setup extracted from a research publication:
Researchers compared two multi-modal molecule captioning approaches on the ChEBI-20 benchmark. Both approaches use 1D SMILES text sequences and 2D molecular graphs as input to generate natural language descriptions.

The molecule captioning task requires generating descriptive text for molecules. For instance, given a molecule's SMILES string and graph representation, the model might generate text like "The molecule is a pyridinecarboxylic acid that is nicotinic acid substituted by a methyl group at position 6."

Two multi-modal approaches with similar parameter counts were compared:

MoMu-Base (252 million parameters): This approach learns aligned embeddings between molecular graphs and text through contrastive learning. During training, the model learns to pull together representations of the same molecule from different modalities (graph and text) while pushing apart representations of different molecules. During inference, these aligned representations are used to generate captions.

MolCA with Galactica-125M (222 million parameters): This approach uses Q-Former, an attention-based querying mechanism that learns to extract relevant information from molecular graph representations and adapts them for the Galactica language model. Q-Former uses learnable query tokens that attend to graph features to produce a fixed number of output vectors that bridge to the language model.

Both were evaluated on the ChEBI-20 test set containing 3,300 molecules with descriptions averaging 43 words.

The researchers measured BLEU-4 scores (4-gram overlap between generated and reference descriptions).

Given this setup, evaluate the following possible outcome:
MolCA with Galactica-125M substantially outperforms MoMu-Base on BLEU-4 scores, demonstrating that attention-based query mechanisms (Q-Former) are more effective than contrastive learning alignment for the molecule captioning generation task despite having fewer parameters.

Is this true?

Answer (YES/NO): YES